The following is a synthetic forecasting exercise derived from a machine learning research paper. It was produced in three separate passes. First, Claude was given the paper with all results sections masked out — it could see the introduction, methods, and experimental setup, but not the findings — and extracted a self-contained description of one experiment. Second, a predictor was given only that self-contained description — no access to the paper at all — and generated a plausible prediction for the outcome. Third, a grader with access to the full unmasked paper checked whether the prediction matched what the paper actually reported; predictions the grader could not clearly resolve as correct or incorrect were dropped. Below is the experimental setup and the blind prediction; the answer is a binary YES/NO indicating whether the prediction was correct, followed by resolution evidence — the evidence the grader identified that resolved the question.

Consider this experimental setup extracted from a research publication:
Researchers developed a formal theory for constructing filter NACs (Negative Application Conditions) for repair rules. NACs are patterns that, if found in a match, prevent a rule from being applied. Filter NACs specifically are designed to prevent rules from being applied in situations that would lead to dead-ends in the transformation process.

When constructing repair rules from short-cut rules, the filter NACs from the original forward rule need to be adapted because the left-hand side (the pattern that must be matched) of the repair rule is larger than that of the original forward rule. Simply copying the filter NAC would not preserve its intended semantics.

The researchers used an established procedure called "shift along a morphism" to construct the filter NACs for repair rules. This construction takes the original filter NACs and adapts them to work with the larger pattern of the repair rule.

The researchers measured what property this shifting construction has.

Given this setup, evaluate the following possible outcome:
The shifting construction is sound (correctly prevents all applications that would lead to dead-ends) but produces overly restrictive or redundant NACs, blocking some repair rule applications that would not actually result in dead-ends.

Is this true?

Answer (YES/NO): NO